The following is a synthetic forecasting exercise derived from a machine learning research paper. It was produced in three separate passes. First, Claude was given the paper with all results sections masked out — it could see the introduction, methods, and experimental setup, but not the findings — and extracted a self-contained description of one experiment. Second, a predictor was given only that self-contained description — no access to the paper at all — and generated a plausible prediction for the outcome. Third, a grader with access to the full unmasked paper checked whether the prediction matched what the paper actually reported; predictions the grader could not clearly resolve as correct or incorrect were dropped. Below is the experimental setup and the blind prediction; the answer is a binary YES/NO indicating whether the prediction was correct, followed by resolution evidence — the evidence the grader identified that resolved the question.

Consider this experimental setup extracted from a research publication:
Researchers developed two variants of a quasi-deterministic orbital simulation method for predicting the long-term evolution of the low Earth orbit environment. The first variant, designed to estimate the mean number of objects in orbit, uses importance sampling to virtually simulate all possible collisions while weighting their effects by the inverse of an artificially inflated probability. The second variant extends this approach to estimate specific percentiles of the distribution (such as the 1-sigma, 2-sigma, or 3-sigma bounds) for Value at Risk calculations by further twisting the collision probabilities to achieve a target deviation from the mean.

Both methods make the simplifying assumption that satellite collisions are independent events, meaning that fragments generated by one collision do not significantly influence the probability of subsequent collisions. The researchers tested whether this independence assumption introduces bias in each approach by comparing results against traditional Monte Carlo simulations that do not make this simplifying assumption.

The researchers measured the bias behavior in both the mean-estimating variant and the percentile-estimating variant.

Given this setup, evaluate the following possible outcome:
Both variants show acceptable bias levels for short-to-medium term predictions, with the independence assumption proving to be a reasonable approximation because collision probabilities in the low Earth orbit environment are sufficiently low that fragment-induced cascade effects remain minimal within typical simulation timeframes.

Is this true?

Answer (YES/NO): NO